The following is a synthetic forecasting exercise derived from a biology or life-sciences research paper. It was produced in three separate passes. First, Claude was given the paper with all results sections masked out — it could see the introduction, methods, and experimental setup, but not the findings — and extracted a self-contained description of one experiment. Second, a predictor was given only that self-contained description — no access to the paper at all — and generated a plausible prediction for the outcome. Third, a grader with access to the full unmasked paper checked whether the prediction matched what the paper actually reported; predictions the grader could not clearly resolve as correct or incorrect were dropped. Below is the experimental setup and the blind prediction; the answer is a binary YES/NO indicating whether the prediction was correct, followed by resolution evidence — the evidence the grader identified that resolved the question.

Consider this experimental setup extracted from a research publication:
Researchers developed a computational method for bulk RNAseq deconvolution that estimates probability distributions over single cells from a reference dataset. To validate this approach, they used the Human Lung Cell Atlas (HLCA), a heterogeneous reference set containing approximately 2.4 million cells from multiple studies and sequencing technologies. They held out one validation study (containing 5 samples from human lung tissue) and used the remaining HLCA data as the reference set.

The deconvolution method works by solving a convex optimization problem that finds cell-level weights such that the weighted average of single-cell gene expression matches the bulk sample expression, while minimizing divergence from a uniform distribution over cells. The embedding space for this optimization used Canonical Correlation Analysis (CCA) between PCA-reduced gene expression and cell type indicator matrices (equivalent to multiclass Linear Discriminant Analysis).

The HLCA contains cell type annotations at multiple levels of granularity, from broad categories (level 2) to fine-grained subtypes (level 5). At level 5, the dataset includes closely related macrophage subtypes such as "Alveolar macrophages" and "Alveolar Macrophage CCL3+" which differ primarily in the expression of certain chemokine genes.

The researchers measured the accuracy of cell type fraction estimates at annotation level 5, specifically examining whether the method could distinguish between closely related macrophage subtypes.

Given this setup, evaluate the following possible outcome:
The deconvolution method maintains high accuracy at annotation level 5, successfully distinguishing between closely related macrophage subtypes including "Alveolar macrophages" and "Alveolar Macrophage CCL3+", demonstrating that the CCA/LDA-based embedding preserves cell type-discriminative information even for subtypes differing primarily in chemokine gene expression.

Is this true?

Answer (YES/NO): NO